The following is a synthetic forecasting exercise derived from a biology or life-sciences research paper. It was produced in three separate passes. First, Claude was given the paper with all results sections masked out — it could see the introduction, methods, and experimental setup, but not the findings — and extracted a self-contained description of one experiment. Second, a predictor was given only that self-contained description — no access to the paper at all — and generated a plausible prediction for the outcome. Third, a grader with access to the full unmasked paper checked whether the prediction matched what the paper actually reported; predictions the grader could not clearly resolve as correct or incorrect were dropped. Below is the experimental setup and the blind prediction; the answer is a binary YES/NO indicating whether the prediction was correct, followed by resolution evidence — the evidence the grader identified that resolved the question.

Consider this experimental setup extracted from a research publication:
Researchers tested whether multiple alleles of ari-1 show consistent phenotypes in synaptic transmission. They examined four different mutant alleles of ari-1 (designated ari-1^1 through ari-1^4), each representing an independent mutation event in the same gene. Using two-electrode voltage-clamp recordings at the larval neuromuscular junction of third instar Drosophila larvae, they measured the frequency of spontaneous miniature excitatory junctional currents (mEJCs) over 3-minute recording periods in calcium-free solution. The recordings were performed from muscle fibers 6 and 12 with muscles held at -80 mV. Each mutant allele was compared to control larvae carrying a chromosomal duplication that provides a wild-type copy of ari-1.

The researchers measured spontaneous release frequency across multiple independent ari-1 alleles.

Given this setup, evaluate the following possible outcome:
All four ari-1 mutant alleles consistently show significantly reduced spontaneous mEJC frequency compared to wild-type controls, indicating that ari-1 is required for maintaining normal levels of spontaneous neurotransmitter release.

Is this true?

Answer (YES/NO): NO